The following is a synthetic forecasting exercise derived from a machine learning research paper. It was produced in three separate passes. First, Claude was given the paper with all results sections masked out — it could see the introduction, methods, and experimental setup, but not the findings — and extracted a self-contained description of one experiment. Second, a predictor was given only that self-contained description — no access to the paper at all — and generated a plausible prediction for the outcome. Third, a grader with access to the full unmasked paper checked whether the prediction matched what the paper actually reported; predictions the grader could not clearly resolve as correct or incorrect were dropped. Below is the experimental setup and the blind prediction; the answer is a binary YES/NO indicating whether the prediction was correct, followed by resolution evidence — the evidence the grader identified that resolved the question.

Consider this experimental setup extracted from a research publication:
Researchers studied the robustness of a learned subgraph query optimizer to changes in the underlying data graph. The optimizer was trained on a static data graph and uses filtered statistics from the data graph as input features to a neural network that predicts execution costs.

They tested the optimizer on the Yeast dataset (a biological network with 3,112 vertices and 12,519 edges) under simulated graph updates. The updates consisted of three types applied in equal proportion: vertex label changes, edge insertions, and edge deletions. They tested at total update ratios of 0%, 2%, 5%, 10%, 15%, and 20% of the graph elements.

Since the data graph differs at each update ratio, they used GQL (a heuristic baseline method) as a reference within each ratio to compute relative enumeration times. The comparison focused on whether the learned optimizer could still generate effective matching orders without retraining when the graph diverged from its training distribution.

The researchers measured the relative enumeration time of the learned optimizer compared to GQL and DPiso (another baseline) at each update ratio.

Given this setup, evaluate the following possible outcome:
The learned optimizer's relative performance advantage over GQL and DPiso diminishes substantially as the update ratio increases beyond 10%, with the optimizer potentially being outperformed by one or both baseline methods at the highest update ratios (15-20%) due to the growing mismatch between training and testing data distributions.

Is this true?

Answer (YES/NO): YES